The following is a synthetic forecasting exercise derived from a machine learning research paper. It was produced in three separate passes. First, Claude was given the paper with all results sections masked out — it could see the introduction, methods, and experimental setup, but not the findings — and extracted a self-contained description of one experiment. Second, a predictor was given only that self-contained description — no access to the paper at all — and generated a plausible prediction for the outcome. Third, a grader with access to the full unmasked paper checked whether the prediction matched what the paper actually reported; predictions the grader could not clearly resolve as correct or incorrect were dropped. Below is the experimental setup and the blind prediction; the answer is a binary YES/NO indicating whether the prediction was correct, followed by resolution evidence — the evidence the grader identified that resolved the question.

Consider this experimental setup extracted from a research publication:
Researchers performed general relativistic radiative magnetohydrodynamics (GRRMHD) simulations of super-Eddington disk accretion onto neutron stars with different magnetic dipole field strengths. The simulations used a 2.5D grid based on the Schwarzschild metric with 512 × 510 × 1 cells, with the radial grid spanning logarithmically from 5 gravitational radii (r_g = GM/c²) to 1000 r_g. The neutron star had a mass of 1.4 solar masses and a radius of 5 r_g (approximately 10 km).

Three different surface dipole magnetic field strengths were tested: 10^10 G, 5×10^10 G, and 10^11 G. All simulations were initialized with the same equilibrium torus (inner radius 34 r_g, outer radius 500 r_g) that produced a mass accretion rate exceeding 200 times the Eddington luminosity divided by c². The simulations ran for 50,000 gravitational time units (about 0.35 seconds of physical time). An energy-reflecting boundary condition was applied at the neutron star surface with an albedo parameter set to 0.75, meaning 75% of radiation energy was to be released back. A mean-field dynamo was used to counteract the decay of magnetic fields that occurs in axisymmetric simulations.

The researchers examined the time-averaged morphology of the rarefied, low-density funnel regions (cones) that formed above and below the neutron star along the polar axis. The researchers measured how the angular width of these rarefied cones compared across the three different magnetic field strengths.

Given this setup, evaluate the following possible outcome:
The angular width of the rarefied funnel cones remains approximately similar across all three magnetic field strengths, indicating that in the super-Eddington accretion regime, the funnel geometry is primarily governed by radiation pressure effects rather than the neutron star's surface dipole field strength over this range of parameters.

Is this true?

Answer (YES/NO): NO